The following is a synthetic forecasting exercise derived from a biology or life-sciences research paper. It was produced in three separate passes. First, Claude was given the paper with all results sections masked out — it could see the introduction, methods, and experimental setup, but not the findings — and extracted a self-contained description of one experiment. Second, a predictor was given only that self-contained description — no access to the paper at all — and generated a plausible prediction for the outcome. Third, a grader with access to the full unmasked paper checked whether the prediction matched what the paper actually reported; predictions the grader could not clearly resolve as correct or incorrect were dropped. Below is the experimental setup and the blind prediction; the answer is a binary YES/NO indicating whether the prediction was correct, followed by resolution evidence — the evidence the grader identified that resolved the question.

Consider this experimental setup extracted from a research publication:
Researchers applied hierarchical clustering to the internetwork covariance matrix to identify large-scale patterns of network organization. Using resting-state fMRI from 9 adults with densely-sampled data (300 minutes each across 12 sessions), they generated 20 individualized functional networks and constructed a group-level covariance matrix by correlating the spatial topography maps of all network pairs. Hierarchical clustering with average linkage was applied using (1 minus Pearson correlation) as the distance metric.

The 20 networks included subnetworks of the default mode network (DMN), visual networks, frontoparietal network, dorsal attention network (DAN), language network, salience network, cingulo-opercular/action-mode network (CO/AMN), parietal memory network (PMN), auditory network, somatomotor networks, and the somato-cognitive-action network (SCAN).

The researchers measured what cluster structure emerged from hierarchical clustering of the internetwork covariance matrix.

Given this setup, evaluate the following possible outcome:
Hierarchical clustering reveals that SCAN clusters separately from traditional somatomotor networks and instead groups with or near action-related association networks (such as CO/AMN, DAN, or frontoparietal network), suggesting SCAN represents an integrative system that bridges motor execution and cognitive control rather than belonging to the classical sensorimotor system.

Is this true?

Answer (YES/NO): YES